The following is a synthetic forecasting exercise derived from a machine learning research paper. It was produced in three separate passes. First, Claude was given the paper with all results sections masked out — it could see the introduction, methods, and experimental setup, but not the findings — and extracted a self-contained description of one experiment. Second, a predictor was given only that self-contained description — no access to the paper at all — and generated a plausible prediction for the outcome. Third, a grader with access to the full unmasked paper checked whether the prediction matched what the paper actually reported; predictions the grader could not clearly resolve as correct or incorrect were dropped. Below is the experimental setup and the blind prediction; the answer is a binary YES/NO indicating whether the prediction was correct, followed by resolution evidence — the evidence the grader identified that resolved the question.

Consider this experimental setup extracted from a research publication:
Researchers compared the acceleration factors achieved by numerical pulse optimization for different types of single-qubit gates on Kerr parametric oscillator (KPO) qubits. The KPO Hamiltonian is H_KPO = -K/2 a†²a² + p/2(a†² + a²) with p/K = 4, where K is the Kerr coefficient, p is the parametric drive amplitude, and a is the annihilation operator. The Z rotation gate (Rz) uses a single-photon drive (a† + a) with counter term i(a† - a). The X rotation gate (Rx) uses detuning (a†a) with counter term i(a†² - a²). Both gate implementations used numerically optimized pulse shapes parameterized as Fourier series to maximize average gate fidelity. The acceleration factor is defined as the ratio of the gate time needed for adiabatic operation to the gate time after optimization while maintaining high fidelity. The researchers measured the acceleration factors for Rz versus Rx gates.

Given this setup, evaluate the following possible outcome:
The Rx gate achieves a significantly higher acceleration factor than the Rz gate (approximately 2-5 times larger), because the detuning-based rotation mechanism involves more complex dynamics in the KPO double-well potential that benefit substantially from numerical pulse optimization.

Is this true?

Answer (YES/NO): NO